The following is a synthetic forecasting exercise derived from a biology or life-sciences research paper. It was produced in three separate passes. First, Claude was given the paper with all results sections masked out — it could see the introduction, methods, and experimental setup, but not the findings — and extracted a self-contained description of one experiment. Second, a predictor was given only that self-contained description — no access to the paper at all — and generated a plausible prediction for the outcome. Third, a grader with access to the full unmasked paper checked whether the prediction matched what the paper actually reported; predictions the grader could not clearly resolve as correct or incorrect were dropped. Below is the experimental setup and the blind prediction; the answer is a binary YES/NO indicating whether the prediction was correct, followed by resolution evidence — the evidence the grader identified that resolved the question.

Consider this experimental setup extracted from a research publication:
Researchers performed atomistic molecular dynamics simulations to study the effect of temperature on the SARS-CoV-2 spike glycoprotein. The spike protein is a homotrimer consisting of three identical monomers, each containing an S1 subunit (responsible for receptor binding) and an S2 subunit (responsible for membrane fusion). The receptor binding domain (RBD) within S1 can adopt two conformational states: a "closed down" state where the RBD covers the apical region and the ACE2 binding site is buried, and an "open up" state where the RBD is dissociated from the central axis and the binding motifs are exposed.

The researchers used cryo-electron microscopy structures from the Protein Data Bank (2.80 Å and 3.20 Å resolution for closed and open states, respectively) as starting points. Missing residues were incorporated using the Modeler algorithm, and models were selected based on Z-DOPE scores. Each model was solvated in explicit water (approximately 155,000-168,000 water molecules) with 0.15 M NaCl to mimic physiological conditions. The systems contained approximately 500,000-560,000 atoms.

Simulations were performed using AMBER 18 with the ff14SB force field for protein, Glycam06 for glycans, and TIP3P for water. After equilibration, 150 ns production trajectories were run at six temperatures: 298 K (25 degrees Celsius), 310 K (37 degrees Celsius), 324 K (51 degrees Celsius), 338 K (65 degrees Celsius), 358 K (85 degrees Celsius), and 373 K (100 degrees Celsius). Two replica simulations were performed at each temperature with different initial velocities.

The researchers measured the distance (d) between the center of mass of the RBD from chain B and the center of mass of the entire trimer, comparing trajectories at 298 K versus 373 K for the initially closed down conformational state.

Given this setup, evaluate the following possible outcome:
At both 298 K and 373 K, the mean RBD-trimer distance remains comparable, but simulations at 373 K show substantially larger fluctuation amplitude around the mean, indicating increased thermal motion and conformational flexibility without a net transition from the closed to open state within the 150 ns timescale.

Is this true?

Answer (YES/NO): NO